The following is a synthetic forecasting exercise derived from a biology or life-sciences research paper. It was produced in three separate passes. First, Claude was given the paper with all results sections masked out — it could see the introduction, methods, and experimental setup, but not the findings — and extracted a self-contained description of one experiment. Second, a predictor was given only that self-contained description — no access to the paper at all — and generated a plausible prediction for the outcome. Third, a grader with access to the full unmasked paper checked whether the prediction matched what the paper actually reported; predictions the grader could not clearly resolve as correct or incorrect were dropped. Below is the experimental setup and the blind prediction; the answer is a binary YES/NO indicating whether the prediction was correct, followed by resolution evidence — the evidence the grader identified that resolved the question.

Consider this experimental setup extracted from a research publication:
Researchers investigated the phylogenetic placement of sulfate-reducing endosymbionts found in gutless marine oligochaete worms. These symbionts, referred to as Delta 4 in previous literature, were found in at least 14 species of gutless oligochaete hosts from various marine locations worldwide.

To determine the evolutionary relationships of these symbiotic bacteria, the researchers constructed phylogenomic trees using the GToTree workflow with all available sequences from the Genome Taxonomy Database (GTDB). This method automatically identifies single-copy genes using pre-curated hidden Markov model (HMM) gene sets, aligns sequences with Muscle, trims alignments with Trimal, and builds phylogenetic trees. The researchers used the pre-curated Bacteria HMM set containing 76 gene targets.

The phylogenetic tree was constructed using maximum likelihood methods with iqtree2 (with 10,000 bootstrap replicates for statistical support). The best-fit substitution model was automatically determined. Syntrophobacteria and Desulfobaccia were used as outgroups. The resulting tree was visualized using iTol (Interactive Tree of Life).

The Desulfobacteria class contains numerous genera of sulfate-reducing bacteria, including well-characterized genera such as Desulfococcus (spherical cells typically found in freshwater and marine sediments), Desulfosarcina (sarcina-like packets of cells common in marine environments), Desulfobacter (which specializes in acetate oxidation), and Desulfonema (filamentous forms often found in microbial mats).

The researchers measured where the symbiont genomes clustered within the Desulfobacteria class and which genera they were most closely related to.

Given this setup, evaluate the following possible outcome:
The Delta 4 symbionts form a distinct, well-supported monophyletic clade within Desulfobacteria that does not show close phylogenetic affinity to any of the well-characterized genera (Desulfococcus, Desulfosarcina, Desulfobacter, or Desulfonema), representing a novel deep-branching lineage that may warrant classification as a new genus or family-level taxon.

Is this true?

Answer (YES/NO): NO